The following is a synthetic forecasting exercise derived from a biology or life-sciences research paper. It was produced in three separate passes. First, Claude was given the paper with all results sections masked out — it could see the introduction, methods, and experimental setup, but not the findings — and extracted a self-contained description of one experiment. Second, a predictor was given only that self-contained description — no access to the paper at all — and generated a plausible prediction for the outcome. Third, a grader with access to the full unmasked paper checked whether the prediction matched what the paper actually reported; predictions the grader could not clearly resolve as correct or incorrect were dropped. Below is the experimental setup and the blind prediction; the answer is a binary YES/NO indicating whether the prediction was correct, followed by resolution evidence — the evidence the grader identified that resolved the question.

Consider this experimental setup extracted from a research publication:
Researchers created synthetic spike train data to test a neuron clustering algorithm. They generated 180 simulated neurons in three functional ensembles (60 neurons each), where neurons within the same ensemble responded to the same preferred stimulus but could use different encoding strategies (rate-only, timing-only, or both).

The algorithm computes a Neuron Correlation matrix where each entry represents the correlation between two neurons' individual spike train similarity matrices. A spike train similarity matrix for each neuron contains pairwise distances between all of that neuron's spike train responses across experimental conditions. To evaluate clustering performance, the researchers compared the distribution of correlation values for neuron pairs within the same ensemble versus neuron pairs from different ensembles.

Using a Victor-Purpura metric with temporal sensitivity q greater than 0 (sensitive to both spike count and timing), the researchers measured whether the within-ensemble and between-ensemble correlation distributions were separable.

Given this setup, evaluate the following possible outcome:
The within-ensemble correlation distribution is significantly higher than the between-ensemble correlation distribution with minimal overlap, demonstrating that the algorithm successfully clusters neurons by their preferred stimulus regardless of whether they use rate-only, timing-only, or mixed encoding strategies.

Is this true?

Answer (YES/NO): YES